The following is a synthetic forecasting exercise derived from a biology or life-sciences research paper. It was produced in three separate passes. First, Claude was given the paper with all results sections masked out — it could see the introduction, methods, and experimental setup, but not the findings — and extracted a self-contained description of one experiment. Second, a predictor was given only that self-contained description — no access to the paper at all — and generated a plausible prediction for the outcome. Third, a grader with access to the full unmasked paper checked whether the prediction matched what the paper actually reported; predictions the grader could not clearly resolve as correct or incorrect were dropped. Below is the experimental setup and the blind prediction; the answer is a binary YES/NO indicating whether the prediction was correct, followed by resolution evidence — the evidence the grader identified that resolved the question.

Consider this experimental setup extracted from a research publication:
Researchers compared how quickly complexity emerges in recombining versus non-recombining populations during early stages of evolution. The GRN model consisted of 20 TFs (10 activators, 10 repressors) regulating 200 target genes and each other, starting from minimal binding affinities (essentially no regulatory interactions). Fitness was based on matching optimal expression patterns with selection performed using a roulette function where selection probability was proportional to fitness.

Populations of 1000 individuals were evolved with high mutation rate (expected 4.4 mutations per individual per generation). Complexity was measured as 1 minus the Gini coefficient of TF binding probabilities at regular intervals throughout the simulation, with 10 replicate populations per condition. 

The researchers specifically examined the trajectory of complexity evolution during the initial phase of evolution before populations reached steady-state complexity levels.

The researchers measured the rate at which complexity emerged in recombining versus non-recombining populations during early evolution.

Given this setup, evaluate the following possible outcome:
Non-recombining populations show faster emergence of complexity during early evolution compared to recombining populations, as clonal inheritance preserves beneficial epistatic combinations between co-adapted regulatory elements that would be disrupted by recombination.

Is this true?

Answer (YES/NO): YES